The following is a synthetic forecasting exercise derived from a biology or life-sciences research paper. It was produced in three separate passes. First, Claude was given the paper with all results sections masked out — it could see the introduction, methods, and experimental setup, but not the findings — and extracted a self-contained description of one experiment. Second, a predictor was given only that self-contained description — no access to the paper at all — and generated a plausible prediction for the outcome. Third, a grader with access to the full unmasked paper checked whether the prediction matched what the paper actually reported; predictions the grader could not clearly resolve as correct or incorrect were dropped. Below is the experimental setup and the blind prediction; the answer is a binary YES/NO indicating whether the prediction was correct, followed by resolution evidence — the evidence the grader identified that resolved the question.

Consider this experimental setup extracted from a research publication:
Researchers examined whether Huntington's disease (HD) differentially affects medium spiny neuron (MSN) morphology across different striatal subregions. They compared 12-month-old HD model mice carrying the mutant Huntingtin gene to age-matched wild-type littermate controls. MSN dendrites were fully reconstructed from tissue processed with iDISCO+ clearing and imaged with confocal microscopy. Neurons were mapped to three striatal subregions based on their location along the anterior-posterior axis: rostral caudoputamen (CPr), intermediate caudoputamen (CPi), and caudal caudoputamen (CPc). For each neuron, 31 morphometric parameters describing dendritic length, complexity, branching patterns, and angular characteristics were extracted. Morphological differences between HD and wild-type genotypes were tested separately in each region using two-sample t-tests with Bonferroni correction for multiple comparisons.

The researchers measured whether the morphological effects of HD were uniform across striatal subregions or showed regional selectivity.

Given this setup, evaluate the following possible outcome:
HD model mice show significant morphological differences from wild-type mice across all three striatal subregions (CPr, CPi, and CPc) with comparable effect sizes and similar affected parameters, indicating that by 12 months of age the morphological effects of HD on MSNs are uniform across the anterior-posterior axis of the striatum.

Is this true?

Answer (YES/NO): NO